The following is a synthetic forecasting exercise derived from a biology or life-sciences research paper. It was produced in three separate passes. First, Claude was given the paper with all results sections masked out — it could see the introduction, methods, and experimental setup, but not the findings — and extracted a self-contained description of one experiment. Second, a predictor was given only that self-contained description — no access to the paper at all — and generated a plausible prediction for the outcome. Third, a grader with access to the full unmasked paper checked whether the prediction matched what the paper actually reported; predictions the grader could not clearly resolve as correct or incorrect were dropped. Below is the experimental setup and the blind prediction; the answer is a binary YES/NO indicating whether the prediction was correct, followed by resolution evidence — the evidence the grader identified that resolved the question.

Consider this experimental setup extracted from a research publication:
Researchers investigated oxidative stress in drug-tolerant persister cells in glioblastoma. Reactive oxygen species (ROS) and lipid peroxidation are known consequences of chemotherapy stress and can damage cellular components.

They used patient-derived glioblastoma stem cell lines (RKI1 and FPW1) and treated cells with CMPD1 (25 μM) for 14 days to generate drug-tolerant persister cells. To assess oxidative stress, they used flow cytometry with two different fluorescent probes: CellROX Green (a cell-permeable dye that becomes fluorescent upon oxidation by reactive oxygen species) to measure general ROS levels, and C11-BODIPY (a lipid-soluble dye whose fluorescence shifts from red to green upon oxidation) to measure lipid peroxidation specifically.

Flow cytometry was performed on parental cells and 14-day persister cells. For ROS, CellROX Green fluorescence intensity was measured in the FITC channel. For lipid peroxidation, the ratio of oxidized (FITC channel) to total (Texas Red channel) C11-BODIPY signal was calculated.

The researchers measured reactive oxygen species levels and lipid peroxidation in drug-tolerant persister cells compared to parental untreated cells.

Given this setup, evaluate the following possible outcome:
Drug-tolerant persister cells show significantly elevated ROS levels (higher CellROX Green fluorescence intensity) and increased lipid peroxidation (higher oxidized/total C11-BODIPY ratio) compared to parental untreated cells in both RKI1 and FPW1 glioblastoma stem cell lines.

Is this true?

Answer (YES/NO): NO